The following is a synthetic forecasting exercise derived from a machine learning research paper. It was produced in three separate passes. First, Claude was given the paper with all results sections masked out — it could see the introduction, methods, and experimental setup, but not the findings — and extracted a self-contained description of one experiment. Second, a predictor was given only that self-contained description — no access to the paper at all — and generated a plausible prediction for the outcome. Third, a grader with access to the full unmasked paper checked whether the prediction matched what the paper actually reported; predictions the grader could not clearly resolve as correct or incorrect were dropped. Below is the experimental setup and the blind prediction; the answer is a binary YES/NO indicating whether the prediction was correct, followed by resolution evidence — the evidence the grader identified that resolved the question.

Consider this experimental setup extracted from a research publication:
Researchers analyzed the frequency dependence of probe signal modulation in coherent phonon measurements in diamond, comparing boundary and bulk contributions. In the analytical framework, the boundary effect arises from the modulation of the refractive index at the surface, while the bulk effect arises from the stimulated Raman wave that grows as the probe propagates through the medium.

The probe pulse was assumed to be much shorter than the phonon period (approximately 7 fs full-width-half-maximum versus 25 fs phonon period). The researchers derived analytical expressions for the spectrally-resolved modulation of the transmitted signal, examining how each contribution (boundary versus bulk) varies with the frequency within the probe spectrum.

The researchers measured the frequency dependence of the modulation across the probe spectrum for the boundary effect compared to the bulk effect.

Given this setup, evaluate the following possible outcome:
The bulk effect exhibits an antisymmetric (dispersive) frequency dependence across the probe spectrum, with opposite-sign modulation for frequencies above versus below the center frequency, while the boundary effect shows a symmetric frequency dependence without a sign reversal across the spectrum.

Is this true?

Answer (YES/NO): YES